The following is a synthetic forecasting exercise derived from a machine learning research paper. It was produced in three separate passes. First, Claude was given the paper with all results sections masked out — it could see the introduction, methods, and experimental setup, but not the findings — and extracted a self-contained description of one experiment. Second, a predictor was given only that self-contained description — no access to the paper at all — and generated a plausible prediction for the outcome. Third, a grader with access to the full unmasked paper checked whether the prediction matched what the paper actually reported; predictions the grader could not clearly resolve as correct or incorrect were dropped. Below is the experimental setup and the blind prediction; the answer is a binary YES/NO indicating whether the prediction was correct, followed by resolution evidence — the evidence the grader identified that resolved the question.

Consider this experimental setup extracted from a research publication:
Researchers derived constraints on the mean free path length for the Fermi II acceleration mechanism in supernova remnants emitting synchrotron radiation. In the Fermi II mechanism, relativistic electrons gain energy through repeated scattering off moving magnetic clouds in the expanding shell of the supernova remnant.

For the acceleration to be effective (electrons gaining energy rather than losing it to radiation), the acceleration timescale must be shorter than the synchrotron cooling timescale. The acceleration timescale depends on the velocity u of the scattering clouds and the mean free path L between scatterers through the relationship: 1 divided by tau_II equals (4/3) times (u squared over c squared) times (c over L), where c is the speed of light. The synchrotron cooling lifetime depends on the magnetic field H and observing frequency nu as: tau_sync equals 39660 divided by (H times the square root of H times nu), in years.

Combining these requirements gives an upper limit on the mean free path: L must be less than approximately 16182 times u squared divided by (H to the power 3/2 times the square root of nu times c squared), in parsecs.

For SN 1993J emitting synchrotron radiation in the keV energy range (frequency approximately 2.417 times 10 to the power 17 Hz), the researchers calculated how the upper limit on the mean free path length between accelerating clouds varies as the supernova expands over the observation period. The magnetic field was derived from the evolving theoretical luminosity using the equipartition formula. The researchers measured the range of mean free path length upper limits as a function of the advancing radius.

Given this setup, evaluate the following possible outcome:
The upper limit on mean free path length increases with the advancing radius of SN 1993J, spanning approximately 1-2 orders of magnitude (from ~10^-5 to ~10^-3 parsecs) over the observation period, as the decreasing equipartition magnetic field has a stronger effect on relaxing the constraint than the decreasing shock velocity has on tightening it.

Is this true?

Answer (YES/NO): NO